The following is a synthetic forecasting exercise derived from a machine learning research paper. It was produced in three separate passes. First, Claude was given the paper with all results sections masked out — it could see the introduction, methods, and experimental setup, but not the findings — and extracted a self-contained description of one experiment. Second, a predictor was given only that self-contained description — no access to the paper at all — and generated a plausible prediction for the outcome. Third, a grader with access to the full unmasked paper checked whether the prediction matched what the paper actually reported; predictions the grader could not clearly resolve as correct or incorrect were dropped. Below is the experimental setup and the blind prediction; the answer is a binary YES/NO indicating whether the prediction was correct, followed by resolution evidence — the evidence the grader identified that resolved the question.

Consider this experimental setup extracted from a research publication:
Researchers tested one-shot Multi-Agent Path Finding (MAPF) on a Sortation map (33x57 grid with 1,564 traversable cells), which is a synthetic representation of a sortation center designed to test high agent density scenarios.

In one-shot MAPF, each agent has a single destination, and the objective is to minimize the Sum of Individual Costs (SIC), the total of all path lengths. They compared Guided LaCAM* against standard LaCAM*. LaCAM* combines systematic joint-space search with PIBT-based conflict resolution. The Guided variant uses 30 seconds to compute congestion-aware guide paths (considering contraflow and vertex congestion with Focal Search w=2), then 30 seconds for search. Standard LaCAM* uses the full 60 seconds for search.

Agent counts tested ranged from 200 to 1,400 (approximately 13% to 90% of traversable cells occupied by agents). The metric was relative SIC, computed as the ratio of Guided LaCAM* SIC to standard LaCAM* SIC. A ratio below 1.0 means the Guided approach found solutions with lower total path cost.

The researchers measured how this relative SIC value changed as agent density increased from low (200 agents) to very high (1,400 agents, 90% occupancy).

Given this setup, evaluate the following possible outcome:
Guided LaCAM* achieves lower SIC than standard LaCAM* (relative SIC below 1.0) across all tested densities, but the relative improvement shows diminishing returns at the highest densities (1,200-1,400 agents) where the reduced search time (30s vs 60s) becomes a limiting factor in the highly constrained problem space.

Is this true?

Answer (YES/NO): YES